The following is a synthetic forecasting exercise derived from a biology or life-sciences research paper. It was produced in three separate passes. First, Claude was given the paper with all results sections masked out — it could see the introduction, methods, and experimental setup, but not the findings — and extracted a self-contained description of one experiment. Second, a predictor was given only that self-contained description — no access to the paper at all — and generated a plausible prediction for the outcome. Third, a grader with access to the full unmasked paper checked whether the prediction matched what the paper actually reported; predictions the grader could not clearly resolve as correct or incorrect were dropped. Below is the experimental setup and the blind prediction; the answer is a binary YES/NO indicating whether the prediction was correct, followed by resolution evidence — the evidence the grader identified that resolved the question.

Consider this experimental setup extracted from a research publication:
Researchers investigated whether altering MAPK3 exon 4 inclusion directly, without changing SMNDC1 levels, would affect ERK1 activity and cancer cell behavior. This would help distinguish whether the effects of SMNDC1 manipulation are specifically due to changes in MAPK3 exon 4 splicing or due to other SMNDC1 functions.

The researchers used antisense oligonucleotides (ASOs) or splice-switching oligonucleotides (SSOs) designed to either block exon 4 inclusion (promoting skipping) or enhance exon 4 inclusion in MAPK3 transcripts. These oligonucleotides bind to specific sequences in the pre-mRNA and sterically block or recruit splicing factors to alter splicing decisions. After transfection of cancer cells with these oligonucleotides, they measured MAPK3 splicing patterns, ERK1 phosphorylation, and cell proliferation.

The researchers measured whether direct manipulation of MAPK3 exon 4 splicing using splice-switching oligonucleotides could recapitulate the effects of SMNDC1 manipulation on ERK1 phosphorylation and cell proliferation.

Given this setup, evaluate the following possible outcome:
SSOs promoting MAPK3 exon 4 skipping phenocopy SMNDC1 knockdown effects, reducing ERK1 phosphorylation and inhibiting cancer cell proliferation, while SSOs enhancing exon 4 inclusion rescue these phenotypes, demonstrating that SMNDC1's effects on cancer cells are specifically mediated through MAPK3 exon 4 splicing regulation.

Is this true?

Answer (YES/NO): NO